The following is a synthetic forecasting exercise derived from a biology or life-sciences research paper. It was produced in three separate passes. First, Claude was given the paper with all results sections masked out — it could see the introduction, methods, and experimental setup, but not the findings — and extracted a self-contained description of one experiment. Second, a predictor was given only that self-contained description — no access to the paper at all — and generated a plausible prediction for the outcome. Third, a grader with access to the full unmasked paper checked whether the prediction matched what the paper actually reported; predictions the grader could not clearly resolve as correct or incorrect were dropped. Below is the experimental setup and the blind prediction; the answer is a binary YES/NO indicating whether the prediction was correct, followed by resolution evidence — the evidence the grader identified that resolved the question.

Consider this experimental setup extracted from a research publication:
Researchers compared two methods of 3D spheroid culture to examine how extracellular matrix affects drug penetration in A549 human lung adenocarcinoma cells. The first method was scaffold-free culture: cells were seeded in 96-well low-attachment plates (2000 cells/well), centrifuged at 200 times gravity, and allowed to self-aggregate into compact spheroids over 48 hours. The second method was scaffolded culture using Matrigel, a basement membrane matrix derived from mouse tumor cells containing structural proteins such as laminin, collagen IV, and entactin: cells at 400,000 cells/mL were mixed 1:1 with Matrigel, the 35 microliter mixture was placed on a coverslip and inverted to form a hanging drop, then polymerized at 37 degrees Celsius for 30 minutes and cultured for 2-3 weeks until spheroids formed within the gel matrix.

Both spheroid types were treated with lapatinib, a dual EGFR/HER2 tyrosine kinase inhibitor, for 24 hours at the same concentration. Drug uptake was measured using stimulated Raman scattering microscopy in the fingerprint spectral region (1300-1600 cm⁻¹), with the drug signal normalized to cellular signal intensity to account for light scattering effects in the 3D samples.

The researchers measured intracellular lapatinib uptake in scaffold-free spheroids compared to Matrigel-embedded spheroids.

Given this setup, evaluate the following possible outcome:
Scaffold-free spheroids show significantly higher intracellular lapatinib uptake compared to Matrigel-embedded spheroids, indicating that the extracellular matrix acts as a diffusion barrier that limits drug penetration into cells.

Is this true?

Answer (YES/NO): YES